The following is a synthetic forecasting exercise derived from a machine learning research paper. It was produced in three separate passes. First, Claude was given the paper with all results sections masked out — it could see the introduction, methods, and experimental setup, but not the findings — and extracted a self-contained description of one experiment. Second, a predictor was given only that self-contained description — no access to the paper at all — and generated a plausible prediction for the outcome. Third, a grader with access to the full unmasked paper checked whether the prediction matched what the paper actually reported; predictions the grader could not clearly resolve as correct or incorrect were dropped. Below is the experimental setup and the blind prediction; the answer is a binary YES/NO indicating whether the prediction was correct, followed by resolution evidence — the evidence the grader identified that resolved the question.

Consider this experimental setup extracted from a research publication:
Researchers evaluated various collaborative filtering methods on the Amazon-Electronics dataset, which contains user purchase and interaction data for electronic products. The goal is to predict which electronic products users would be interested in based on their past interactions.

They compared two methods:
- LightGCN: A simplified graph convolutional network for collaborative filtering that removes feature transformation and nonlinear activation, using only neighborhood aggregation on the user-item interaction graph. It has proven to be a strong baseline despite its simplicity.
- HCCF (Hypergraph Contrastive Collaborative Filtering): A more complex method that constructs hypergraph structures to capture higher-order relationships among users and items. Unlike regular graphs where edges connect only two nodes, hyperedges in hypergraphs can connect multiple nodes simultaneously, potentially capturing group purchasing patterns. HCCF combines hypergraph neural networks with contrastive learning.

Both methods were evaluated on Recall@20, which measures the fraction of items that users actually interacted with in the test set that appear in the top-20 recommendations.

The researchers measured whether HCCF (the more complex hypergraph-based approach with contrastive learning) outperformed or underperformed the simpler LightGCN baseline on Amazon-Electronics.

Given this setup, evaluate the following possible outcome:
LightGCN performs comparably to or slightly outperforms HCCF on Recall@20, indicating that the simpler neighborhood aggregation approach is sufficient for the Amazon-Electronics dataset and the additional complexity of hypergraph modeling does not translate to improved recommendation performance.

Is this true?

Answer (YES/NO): NO